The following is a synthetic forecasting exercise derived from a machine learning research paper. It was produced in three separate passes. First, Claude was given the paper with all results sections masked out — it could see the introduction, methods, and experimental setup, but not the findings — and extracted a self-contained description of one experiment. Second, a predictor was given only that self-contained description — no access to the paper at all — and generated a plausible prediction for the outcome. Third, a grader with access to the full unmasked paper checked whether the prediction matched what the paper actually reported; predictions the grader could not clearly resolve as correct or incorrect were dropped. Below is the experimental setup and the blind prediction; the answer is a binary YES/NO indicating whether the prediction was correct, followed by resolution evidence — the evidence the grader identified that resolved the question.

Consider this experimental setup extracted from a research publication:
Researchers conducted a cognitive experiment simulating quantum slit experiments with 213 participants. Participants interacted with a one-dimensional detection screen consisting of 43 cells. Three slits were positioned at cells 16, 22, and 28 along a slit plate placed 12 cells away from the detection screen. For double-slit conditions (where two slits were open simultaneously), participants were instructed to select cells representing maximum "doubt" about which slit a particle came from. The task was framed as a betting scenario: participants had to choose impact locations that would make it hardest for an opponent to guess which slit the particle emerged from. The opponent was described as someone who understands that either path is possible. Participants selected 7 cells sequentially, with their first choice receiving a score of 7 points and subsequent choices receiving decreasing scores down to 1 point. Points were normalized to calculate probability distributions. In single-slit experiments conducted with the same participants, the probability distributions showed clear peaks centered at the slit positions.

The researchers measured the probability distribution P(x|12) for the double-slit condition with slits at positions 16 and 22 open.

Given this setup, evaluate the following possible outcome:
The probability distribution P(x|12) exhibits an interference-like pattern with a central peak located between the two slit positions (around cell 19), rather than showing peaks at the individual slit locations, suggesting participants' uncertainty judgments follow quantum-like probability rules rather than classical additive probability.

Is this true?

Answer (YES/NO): YES